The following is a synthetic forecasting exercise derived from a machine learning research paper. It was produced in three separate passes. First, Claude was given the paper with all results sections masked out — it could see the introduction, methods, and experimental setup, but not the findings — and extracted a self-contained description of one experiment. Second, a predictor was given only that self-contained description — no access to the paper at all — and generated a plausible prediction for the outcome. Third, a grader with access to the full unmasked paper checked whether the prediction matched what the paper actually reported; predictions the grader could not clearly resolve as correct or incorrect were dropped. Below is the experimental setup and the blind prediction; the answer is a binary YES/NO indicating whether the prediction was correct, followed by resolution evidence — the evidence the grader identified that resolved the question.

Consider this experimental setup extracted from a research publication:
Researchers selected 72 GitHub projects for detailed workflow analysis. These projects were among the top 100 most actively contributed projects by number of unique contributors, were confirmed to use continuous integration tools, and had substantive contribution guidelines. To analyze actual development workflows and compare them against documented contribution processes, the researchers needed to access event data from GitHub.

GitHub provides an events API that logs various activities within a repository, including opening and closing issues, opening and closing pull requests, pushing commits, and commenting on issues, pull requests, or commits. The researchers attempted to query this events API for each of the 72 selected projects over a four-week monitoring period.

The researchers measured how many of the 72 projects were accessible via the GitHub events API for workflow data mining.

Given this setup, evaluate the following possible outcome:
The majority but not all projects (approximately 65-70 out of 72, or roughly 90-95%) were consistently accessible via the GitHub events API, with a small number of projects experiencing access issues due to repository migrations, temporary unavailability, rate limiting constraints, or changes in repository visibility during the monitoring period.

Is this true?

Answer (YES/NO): NO